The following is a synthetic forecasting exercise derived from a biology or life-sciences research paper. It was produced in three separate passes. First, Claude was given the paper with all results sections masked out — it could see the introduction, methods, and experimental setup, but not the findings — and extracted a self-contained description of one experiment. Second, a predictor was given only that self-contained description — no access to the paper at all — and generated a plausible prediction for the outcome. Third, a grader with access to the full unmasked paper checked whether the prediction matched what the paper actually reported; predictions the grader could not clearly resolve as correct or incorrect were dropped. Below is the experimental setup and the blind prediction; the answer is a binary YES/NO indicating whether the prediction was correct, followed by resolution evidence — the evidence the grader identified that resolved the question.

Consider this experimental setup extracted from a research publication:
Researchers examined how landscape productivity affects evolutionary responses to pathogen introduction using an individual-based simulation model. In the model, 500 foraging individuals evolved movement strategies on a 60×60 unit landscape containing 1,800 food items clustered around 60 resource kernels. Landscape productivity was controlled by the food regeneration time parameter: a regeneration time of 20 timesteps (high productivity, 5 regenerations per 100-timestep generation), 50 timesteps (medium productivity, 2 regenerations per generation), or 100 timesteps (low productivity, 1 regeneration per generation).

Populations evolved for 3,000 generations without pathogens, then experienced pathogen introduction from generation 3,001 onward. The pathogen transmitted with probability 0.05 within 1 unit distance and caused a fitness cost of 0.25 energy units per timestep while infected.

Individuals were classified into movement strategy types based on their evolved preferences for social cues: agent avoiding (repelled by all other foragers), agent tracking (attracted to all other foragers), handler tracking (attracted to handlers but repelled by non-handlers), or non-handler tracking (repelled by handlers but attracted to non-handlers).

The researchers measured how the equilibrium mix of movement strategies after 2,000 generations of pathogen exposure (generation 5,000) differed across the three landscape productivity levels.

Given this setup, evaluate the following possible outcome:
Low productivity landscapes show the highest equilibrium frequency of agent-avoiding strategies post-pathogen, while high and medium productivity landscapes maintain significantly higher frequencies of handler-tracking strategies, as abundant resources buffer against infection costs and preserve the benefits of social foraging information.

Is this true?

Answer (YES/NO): NO